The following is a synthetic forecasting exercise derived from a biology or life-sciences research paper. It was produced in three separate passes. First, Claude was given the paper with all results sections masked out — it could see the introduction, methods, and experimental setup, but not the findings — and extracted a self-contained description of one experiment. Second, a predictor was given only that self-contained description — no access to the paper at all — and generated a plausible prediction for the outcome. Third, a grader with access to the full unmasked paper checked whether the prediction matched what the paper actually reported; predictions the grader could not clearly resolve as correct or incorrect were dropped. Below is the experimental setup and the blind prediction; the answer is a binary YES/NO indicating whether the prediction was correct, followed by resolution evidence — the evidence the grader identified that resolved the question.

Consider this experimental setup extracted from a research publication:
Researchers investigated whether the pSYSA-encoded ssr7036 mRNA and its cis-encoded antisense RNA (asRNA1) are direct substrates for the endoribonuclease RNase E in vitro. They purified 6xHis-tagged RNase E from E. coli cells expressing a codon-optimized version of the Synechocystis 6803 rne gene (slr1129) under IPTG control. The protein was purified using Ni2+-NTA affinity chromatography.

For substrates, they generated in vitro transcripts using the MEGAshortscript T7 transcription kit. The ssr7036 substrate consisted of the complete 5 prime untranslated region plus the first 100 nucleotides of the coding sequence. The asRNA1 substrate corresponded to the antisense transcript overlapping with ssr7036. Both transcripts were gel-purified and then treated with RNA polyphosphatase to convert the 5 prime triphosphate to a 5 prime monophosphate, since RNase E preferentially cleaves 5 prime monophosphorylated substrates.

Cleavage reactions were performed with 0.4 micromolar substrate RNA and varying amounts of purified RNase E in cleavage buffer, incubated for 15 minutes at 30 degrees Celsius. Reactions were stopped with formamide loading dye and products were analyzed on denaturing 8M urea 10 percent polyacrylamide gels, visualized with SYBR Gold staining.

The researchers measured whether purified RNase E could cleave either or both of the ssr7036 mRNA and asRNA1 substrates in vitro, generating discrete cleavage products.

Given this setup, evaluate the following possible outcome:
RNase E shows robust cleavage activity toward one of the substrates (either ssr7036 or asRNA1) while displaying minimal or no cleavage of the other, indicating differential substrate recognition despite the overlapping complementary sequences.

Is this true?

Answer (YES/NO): NO